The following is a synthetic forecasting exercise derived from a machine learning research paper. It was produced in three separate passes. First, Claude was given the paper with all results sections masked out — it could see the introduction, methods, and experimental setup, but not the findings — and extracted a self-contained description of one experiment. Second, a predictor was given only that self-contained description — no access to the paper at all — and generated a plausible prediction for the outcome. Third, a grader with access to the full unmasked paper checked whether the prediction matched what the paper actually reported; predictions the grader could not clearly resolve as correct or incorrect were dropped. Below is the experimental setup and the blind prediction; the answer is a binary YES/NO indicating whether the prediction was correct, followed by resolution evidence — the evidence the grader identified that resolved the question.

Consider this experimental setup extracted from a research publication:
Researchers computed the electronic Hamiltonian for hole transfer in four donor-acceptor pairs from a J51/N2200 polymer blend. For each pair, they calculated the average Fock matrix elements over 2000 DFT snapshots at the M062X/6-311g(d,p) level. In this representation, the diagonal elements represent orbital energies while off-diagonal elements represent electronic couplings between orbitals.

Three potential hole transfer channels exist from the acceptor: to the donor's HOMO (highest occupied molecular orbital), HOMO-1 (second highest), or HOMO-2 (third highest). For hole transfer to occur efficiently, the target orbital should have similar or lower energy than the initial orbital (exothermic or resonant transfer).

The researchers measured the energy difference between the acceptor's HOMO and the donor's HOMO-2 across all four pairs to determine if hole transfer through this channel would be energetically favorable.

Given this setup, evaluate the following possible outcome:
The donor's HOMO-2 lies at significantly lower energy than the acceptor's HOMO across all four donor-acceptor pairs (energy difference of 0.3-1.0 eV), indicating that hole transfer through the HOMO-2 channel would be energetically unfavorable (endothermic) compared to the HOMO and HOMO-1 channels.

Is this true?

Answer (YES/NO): YES